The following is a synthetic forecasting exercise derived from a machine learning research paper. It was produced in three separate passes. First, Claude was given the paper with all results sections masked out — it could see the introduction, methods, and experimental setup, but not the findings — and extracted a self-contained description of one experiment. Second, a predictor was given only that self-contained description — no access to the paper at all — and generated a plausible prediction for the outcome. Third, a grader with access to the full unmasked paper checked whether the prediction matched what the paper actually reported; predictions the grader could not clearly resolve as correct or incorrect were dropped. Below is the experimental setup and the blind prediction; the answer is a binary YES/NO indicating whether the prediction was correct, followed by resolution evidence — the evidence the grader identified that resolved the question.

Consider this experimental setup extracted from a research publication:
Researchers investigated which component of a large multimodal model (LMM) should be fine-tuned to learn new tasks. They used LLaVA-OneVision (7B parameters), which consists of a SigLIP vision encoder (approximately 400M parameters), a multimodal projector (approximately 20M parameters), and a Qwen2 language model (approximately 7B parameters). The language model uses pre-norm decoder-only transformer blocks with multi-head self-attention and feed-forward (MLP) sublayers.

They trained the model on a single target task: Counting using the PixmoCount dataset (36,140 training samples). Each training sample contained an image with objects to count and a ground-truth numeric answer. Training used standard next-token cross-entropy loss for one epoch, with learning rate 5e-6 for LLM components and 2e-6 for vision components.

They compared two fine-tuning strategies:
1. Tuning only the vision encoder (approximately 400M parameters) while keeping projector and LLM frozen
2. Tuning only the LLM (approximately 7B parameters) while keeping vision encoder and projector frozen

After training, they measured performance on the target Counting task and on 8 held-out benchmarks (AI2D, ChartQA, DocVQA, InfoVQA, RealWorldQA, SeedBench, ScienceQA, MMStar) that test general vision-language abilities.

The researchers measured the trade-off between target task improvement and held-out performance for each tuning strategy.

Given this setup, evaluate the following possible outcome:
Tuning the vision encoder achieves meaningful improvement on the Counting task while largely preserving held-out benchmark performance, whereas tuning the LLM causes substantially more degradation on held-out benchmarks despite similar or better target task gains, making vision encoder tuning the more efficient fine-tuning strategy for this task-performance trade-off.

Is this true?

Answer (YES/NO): NO